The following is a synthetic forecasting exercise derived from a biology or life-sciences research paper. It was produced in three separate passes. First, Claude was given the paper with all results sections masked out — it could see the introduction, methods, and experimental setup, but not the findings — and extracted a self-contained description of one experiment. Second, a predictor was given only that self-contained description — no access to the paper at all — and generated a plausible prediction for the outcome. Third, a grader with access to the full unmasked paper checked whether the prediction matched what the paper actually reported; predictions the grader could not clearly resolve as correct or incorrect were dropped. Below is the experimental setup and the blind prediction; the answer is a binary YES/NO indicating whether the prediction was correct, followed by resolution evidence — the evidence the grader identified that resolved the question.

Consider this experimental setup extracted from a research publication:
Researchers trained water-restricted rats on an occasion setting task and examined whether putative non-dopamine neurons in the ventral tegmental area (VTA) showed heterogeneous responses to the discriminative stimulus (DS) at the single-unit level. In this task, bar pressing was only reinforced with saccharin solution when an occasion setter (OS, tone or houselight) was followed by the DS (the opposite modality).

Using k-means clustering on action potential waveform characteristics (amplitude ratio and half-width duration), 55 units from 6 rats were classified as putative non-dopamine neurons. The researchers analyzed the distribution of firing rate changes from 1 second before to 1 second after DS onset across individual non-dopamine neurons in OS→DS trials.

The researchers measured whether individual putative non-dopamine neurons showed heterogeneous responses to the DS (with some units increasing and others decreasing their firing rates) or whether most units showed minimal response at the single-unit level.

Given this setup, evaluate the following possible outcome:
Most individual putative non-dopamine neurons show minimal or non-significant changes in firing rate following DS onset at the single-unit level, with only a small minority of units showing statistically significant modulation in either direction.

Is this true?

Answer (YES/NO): NO